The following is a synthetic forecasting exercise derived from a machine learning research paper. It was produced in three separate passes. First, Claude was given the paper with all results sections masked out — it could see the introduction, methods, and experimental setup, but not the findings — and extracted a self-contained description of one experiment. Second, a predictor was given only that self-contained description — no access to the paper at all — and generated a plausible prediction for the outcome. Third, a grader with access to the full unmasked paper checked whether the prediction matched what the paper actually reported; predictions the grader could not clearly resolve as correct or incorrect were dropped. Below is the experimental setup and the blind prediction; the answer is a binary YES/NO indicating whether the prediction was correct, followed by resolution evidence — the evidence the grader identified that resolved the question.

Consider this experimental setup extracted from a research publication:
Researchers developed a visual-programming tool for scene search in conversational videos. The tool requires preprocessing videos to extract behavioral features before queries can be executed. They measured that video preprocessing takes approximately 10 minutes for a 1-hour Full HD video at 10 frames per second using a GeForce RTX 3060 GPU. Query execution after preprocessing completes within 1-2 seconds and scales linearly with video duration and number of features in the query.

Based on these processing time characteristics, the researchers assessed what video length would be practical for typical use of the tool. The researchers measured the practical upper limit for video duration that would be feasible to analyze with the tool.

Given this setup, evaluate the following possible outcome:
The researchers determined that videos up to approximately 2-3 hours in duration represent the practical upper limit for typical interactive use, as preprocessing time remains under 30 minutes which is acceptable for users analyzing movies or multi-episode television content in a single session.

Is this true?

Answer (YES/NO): NO